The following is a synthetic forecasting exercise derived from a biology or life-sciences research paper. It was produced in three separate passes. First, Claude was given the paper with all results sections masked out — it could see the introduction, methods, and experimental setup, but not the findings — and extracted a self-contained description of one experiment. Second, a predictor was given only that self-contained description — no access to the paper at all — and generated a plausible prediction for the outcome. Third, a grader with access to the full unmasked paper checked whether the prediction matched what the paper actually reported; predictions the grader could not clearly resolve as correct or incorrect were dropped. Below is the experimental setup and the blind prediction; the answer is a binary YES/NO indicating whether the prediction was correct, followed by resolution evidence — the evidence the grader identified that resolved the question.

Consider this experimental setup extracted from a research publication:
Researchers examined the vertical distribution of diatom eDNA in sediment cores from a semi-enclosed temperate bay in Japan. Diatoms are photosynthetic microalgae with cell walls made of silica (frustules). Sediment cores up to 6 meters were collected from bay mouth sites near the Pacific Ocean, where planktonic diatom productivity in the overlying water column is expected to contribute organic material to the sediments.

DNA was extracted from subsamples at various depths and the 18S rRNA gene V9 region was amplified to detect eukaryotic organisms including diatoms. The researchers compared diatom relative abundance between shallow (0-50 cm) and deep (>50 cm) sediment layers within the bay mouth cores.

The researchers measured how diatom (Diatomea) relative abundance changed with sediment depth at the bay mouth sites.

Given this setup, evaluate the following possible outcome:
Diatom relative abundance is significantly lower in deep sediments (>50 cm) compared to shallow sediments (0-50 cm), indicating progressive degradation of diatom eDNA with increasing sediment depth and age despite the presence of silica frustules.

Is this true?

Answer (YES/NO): YES